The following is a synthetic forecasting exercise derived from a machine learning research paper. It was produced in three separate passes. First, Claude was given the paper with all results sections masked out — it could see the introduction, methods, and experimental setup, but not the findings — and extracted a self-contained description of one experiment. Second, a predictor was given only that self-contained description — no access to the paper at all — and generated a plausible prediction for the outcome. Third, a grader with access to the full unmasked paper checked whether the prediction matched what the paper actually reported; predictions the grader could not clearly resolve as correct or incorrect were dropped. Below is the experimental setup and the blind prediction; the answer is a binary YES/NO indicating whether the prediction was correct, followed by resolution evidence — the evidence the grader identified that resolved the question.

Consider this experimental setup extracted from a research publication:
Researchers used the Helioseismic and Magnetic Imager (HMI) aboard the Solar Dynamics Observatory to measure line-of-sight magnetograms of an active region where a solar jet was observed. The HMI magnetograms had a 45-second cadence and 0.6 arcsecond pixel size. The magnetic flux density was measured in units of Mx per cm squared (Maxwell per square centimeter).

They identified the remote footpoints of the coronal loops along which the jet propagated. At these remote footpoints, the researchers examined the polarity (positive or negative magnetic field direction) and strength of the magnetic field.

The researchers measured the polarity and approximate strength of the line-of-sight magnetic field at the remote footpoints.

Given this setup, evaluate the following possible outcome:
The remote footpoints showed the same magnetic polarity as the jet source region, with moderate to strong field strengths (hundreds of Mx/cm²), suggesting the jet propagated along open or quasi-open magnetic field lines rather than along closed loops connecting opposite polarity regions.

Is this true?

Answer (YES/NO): NO